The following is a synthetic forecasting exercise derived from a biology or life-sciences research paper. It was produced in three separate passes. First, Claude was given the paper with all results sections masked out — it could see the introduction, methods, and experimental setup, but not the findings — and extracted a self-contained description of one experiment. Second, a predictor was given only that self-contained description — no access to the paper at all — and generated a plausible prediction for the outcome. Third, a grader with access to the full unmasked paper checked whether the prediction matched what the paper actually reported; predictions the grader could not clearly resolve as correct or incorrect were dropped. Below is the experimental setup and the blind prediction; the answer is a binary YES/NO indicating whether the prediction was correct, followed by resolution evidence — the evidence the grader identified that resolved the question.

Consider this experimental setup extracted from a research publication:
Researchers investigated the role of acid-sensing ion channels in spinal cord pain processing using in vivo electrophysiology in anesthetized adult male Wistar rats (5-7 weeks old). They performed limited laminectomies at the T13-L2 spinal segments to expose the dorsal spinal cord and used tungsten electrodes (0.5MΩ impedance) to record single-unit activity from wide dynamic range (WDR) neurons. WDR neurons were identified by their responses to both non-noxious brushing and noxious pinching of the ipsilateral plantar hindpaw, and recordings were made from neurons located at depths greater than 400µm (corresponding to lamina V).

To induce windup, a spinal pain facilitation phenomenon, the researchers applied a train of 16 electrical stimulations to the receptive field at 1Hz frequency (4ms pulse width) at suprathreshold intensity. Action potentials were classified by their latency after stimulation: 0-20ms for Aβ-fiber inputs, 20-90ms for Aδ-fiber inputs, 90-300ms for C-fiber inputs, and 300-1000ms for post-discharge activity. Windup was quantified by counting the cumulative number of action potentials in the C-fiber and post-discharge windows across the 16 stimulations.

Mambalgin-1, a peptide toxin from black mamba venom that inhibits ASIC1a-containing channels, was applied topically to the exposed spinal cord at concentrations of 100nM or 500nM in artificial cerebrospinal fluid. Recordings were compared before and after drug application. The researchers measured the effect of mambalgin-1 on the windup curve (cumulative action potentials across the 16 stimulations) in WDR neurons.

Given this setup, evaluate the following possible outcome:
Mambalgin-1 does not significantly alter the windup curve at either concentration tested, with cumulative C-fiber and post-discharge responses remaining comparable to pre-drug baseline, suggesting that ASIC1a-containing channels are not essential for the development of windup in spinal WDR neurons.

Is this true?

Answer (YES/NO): NO